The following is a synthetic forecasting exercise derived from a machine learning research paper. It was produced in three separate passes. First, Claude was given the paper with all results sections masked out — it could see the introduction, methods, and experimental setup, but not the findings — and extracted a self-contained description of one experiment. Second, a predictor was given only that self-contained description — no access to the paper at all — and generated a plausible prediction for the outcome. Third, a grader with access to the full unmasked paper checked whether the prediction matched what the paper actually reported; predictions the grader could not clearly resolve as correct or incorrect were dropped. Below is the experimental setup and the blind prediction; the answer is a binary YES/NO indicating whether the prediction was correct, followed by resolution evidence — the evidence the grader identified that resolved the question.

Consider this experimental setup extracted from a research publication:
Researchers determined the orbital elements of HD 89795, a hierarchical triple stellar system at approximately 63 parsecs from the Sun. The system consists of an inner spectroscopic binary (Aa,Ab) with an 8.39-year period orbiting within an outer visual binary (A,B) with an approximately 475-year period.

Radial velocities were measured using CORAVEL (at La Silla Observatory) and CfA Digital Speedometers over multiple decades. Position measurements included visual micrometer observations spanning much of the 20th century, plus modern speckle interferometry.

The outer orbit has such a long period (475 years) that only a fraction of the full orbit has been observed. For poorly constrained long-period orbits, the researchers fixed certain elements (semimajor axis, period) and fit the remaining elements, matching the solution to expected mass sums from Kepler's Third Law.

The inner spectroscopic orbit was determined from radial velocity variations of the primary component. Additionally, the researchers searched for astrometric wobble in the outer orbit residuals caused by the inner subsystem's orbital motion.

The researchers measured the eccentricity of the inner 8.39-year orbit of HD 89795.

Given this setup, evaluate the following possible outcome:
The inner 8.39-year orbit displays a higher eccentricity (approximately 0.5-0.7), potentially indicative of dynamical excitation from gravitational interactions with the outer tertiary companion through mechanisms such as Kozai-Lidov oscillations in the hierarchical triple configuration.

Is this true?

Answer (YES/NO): NO